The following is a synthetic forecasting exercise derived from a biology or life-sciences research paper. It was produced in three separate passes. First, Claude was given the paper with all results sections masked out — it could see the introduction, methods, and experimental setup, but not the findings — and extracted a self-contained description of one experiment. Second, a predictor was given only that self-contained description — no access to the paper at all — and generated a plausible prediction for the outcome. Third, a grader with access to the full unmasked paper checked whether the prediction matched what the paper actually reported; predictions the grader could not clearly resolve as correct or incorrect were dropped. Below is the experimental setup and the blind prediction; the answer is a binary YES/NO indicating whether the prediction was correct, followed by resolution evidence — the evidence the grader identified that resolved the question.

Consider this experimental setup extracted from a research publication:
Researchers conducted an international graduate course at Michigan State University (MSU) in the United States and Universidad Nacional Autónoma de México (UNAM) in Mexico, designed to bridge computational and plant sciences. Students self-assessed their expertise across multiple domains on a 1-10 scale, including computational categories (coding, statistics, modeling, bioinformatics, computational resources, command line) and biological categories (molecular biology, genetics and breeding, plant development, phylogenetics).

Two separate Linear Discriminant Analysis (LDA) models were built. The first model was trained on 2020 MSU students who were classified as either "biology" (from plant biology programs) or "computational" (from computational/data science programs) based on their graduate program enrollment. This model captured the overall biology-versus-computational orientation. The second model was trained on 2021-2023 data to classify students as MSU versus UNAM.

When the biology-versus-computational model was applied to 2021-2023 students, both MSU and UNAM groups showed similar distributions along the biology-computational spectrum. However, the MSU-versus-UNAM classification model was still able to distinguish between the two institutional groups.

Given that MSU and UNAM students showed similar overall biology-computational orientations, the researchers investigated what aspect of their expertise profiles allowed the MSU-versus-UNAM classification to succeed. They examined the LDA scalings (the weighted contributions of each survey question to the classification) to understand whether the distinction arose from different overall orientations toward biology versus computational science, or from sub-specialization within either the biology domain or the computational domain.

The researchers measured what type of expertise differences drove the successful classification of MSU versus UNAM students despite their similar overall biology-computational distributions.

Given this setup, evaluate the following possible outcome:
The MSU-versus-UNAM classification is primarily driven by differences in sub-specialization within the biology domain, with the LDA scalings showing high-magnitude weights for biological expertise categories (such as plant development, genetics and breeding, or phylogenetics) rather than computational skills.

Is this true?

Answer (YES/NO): NO